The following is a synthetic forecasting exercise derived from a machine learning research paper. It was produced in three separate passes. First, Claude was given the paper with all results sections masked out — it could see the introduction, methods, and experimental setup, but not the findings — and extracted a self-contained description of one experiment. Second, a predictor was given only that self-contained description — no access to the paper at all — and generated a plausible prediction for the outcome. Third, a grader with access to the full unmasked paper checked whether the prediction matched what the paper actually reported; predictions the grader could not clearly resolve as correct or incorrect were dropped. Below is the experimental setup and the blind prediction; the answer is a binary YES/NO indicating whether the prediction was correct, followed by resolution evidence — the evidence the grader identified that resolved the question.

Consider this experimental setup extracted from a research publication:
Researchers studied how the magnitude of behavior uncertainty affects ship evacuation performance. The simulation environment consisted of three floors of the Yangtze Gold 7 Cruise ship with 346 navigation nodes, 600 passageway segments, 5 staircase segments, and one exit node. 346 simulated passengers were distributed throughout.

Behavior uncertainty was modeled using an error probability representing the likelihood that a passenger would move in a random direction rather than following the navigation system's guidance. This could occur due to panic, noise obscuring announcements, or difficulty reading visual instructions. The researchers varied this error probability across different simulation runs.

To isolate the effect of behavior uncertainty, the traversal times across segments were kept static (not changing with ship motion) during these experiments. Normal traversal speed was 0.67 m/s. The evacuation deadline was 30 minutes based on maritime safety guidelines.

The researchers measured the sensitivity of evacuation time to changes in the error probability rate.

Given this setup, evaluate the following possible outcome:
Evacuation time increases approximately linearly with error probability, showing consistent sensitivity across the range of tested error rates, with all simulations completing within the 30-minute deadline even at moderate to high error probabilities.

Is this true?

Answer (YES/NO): NO